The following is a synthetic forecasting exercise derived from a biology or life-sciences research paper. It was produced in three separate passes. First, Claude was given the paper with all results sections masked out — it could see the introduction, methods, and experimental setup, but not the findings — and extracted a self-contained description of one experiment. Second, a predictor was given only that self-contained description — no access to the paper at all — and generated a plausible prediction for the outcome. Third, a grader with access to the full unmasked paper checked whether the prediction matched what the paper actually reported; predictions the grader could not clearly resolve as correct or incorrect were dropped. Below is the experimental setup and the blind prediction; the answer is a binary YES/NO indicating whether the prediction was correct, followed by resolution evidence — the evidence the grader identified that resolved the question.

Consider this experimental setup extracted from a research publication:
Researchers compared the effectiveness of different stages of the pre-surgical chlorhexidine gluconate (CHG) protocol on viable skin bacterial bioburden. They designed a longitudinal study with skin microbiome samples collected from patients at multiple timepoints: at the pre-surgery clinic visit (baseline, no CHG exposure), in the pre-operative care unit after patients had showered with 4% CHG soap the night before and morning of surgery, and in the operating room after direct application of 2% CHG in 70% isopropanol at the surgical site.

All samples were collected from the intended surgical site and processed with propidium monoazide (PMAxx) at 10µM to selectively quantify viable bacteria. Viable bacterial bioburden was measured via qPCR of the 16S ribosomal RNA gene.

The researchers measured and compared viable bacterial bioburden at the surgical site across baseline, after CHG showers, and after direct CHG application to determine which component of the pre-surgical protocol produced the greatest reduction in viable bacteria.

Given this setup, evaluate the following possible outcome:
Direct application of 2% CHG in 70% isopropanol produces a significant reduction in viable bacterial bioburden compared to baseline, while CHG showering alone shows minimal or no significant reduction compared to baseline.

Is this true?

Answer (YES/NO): NO